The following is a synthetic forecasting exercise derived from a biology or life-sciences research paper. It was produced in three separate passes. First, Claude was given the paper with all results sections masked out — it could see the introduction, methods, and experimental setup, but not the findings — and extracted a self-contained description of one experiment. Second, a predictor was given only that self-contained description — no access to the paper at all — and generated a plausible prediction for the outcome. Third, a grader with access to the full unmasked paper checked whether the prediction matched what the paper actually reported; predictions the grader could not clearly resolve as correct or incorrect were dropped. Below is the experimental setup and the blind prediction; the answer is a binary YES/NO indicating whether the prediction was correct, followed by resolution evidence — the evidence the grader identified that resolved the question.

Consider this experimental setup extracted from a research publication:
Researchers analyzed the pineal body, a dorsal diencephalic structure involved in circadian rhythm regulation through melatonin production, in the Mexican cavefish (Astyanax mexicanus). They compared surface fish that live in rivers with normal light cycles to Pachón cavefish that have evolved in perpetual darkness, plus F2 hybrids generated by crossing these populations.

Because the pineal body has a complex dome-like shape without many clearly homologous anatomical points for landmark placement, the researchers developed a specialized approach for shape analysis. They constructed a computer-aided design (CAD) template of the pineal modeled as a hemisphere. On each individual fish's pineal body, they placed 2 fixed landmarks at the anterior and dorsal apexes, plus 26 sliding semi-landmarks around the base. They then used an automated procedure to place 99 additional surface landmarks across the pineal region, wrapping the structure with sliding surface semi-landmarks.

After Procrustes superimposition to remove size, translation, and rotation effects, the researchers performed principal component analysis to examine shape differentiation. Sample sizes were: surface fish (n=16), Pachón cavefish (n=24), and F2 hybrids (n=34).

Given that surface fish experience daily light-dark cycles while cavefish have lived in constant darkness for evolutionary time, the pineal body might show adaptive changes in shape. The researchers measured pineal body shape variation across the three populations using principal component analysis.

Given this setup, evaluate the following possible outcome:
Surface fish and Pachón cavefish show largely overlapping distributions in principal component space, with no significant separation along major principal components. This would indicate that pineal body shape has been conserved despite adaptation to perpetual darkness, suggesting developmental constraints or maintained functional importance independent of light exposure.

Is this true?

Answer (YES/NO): NO